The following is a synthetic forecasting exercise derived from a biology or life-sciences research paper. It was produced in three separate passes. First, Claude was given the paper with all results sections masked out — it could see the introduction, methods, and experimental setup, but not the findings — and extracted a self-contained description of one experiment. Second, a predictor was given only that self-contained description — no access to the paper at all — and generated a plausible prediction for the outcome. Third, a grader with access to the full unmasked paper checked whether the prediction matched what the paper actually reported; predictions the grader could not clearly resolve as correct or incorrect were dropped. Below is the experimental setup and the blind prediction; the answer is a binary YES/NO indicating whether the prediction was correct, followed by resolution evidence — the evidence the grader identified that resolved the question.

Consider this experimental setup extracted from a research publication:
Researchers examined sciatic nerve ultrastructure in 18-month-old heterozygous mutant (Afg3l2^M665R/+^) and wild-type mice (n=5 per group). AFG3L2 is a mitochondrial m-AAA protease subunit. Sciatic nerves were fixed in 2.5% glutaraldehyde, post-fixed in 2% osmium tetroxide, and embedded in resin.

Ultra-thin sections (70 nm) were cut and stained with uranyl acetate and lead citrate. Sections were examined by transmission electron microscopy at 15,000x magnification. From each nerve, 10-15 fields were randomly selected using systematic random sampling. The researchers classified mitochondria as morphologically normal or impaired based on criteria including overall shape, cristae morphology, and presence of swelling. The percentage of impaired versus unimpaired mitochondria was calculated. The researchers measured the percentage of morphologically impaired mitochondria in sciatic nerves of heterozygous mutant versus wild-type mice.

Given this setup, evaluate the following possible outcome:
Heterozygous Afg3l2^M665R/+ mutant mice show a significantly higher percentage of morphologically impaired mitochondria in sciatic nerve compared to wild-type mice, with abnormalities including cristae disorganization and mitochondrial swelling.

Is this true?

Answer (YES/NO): YES